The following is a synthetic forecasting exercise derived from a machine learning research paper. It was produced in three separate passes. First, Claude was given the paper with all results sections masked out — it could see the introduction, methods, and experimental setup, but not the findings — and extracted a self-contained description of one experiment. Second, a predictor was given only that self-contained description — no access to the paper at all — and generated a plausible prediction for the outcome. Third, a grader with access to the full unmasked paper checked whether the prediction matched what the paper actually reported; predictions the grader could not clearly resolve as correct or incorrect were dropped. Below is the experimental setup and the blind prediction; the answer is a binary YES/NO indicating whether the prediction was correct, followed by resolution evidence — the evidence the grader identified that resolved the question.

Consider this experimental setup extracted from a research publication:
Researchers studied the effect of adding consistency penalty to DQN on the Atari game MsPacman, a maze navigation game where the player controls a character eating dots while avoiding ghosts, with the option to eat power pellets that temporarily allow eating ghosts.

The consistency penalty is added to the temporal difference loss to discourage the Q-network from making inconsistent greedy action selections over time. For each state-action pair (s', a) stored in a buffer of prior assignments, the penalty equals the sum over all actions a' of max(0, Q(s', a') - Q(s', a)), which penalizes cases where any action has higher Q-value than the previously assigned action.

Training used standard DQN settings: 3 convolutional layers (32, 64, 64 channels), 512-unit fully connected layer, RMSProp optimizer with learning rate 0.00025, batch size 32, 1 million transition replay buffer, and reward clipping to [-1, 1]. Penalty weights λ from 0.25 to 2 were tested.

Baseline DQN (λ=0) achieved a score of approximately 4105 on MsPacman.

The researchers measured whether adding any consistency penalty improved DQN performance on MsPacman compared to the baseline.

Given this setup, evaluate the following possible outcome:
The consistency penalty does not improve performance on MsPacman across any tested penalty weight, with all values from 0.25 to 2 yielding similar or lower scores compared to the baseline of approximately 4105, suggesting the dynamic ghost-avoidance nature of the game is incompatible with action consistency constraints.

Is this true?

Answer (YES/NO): YES